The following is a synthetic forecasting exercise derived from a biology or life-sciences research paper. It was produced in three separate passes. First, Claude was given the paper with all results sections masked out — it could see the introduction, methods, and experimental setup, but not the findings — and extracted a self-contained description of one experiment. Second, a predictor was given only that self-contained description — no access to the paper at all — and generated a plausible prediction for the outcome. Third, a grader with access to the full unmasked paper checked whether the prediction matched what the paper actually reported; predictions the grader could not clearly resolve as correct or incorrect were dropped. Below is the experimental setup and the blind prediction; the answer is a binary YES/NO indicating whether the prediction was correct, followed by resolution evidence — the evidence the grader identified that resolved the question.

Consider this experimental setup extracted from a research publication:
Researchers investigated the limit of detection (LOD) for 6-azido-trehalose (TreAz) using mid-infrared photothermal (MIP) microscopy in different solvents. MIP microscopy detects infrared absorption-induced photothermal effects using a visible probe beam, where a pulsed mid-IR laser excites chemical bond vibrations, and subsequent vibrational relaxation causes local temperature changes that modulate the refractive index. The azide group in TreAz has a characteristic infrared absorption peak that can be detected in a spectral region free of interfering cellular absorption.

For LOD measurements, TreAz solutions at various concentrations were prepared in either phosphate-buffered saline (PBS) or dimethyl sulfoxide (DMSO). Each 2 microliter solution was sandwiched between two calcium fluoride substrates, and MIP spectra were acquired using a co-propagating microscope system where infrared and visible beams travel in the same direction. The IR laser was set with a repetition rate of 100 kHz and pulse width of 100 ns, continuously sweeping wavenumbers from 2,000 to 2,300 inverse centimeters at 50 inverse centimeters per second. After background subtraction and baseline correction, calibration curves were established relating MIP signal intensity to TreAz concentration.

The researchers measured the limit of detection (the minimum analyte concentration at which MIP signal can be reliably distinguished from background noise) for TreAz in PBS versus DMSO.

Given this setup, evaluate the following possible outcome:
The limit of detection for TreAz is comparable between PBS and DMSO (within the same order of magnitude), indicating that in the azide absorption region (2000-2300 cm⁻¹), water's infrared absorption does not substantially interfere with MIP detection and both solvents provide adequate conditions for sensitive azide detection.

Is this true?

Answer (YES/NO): NO